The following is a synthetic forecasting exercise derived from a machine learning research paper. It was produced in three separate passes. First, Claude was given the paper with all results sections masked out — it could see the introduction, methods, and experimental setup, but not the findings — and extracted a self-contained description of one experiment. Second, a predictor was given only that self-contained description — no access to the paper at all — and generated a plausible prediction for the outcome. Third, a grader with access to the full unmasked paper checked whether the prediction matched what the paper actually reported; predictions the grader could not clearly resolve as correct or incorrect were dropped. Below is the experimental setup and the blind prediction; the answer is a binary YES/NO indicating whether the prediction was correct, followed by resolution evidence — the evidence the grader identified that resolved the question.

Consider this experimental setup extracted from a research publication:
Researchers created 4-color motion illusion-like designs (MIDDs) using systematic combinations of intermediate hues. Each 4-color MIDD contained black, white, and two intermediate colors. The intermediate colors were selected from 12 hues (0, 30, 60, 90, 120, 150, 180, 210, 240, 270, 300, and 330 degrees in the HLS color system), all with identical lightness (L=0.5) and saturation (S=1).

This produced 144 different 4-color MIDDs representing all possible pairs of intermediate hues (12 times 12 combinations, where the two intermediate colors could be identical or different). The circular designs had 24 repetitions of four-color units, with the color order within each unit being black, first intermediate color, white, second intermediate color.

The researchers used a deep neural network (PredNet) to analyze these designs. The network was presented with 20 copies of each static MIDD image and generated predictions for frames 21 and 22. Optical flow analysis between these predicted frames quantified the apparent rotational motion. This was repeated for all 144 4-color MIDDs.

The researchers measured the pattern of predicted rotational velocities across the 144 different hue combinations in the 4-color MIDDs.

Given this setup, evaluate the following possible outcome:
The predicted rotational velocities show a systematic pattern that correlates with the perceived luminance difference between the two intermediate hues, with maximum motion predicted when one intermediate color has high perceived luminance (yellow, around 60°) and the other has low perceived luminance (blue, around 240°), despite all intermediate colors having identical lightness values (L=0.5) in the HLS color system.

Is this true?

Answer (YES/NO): YES